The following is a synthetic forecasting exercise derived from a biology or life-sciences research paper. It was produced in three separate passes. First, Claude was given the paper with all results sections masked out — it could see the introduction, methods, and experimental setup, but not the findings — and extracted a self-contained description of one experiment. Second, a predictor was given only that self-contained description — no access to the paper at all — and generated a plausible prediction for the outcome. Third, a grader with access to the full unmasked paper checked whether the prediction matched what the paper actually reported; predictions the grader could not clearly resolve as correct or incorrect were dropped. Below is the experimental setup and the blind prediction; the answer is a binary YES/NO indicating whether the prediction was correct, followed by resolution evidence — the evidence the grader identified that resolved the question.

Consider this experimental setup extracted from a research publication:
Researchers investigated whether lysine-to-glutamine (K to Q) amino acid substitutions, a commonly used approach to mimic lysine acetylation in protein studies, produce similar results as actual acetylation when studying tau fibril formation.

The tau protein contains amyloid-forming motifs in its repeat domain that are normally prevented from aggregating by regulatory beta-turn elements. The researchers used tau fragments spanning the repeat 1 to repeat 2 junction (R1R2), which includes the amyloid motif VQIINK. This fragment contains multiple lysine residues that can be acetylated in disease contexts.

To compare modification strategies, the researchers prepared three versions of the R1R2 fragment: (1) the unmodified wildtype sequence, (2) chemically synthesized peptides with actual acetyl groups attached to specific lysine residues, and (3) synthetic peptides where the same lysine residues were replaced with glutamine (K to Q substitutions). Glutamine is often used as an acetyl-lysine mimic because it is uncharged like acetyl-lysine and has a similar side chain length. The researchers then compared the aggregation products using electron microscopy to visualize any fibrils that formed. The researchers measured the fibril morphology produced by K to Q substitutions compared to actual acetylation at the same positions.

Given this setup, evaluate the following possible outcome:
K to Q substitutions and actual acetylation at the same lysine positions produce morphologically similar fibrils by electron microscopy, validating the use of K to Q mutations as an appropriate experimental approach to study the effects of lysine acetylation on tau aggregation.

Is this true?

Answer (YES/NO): NO